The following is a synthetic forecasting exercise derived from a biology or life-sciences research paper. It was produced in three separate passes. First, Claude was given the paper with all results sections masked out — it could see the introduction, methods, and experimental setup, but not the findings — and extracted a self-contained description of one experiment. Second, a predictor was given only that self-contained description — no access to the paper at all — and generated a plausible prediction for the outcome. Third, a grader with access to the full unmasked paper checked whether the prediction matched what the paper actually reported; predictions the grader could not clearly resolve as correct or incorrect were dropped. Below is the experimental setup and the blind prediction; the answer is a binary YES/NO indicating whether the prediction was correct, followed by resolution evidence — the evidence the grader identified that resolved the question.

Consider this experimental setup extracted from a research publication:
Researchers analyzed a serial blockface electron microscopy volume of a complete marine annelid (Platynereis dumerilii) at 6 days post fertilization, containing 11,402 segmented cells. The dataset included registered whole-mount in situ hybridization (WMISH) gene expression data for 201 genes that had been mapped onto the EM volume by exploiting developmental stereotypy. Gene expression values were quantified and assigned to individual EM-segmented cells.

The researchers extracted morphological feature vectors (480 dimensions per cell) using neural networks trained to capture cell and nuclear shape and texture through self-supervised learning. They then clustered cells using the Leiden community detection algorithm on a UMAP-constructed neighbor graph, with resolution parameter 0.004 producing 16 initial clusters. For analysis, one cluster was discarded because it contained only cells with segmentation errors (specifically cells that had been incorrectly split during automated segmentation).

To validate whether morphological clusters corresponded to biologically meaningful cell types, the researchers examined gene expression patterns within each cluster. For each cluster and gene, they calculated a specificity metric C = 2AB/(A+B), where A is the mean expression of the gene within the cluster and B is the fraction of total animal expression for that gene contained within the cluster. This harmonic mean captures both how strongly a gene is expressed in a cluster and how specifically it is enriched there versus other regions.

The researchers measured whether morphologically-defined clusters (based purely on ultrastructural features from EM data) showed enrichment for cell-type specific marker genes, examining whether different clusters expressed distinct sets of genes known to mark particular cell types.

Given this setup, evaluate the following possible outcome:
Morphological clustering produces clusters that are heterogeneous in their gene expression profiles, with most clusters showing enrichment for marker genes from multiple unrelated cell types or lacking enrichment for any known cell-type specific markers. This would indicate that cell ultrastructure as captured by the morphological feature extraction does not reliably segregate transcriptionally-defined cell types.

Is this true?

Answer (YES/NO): NO